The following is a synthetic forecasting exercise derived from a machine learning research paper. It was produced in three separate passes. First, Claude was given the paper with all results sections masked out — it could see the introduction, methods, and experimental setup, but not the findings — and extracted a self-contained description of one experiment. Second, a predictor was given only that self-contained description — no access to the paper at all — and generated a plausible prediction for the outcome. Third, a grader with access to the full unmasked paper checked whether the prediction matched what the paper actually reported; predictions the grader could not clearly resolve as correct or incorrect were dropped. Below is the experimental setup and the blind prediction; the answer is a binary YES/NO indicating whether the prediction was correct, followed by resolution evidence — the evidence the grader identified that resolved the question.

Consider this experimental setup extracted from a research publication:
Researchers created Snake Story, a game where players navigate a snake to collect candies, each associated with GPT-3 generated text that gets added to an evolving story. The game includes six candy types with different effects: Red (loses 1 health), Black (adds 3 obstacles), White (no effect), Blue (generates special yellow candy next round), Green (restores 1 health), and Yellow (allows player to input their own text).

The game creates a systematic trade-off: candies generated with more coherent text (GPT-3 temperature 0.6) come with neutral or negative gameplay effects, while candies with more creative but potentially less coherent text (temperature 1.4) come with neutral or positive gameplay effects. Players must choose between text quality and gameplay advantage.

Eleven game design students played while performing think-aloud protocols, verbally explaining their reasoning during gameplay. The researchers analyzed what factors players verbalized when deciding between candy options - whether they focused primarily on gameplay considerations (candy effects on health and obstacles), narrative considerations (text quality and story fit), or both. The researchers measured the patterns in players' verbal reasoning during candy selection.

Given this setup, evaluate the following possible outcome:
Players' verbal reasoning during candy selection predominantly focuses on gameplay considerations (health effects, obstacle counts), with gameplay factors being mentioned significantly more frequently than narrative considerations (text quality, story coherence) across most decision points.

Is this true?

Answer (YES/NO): NO